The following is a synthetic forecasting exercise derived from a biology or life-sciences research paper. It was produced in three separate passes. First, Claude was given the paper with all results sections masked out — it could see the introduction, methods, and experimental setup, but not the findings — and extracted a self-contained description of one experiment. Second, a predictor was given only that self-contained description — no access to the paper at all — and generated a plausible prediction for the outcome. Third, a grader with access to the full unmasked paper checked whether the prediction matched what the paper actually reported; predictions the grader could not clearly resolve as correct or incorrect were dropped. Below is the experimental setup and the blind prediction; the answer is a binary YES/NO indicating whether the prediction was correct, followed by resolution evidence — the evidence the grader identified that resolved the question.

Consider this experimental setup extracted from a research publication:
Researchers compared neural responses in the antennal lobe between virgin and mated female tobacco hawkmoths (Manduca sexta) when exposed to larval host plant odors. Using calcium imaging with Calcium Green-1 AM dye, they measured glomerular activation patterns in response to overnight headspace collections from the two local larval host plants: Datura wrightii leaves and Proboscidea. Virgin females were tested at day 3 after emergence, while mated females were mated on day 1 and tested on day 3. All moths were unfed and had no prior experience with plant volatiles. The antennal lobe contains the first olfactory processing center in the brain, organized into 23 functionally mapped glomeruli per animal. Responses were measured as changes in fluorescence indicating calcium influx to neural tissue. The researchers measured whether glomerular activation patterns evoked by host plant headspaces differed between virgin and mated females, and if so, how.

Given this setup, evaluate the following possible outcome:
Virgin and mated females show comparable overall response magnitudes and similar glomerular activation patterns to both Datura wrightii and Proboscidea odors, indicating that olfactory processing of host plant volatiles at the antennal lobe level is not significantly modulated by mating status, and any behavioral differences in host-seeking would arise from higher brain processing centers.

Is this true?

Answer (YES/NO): NO